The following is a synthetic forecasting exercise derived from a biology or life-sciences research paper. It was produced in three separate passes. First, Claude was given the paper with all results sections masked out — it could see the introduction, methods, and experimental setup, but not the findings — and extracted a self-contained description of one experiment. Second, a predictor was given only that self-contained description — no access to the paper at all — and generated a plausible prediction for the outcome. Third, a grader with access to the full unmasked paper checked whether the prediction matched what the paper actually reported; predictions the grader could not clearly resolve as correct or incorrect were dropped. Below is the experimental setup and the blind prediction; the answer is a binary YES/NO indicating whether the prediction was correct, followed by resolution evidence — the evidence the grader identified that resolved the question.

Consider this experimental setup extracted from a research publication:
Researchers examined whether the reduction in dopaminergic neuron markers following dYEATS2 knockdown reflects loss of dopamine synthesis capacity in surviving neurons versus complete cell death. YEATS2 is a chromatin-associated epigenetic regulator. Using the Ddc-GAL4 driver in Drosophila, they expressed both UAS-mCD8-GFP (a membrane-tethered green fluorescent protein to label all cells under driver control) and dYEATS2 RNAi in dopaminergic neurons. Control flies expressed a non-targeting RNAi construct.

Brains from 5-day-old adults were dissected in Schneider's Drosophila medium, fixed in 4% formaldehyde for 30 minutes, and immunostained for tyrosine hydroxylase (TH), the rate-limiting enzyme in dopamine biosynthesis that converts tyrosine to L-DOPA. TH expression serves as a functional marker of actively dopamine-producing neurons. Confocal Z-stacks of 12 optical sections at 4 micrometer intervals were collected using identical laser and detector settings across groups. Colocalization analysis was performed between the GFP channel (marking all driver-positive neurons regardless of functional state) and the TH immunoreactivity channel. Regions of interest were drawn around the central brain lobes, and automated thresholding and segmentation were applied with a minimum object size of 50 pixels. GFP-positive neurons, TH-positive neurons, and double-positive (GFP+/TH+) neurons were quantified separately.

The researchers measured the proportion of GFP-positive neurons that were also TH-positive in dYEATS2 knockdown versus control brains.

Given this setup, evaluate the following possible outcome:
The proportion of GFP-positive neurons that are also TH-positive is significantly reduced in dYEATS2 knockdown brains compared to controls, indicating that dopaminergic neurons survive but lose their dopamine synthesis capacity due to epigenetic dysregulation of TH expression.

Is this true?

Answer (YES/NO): NO